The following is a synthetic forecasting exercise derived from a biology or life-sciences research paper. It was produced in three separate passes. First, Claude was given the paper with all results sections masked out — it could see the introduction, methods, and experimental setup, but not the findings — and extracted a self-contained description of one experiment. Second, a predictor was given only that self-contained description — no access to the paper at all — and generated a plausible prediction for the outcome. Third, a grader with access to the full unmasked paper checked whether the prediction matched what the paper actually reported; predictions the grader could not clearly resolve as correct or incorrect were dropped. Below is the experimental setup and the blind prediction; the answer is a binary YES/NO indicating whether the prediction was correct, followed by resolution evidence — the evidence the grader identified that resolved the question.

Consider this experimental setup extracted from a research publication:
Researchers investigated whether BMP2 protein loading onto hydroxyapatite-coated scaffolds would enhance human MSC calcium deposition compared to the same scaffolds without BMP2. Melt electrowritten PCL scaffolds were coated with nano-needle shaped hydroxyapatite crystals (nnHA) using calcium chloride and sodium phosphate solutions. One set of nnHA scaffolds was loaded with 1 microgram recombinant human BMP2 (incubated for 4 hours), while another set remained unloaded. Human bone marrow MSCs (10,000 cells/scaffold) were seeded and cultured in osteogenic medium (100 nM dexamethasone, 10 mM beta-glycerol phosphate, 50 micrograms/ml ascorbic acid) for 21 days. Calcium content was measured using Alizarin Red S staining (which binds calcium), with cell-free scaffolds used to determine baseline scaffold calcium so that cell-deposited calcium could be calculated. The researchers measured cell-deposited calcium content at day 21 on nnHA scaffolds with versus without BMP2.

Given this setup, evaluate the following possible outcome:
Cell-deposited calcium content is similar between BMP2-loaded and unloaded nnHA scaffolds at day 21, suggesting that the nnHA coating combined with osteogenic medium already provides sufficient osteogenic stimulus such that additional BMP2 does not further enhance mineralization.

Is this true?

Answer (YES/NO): YES